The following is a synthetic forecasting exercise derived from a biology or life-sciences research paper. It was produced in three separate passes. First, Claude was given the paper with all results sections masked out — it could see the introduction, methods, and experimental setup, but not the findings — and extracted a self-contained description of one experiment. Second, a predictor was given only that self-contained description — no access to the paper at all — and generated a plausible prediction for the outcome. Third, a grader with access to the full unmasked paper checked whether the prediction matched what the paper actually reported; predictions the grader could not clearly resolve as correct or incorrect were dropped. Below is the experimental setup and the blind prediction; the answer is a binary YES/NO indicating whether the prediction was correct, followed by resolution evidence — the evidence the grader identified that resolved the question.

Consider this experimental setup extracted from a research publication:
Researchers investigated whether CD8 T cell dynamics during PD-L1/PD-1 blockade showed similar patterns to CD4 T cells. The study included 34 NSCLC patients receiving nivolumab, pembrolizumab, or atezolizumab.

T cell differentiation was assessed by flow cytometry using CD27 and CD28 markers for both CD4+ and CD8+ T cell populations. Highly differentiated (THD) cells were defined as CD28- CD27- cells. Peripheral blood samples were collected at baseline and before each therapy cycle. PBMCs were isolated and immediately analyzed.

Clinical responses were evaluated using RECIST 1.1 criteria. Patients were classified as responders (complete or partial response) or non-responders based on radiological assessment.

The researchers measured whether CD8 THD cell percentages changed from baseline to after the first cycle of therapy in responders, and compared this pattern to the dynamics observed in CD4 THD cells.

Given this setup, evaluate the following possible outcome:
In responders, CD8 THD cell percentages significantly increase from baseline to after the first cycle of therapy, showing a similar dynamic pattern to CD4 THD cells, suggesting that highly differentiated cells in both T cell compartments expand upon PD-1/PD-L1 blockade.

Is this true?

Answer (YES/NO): NO